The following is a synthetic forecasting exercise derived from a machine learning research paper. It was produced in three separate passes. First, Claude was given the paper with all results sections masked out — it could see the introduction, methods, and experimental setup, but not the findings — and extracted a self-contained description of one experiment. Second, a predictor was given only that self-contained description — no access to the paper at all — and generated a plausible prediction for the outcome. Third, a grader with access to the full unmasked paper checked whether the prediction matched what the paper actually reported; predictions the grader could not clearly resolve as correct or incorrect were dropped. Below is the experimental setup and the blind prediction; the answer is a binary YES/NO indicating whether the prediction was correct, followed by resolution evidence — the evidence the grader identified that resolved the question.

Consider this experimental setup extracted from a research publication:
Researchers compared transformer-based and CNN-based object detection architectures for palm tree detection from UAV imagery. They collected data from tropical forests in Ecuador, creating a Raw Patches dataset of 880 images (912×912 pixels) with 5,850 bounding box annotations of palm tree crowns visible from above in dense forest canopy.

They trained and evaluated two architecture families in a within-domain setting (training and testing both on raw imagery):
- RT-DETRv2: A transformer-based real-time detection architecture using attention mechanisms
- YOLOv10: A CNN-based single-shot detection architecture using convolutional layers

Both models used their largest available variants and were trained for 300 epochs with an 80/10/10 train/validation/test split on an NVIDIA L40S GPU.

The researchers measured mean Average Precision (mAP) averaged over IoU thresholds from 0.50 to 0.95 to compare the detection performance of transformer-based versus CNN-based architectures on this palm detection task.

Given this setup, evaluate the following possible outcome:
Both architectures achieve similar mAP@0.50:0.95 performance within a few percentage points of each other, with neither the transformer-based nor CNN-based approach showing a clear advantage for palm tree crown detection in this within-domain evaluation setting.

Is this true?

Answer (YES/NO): YES